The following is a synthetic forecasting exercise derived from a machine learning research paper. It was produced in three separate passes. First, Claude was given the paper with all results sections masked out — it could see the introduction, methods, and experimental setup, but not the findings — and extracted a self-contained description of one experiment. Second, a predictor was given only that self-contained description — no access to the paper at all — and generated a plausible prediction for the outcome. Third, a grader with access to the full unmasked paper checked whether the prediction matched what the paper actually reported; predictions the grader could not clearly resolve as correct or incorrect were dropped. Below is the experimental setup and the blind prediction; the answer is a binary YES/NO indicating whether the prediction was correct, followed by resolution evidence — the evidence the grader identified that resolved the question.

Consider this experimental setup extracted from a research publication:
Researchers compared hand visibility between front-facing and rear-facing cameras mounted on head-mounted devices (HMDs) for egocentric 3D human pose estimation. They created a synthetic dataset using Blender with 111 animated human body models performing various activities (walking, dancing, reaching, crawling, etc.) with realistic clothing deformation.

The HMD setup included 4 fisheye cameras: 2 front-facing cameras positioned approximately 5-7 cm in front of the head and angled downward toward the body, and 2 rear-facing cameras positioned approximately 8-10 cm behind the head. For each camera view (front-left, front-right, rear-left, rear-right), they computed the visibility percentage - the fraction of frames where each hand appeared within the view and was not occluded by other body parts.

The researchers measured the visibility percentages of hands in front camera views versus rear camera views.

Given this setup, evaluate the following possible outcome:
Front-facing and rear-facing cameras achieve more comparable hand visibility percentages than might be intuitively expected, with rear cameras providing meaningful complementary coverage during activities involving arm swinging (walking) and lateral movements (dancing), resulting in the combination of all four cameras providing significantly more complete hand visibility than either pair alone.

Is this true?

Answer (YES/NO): NO